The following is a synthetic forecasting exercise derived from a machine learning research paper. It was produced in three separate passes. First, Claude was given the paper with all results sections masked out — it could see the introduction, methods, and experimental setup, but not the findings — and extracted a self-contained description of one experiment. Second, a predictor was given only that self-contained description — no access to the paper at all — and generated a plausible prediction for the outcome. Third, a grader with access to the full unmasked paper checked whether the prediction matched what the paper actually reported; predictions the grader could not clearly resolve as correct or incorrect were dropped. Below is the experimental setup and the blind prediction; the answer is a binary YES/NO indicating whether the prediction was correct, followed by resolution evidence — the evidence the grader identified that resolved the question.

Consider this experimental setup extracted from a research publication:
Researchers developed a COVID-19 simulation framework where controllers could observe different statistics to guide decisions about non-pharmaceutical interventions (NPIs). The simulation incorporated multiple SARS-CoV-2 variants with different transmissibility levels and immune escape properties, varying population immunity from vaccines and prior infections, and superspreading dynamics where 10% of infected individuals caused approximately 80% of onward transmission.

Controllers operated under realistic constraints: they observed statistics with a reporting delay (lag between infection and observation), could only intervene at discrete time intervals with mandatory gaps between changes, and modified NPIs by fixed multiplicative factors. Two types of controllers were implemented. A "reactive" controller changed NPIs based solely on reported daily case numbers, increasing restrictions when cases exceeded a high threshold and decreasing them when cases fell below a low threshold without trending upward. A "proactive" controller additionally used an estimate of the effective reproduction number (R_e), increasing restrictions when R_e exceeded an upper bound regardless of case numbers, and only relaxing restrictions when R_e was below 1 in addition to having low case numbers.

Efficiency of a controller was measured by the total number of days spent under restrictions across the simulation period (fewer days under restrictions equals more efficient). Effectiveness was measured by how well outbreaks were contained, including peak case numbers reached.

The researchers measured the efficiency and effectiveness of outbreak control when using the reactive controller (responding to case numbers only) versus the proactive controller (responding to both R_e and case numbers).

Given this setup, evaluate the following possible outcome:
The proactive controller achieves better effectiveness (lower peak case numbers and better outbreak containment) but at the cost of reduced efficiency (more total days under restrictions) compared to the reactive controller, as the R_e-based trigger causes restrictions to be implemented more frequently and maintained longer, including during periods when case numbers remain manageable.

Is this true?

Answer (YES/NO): NO